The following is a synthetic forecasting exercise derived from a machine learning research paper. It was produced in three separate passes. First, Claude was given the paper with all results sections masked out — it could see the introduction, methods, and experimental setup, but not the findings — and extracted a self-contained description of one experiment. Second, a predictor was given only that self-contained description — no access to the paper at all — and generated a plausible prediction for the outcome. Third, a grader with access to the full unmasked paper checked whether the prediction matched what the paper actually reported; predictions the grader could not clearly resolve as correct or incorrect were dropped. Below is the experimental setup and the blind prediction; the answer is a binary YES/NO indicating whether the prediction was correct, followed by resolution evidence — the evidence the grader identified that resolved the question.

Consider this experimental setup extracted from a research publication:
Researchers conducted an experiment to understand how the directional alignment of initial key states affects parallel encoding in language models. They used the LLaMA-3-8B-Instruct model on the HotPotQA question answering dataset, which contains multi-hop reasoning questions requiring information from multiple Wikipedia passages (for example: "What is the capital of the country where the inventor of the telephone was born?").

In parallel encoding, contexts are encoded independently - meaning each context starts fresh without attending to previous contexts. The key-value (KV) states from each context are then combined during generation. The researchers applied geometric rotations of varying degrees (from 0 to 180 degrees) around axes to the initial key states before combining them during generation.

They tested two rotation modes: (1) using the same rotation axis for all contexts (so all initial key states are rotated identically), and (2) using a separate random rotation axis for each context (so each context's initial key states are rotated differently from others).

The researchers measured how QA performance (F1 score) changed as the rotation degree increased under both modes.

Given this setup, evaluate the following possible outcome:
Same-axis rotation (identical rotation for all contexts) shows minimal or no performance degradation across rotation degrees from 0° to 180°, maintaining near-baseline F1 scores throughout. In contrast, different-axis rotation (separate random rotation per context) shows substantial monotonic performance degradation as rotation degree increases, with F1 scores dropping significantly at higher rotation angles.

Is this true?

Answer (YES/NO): NO